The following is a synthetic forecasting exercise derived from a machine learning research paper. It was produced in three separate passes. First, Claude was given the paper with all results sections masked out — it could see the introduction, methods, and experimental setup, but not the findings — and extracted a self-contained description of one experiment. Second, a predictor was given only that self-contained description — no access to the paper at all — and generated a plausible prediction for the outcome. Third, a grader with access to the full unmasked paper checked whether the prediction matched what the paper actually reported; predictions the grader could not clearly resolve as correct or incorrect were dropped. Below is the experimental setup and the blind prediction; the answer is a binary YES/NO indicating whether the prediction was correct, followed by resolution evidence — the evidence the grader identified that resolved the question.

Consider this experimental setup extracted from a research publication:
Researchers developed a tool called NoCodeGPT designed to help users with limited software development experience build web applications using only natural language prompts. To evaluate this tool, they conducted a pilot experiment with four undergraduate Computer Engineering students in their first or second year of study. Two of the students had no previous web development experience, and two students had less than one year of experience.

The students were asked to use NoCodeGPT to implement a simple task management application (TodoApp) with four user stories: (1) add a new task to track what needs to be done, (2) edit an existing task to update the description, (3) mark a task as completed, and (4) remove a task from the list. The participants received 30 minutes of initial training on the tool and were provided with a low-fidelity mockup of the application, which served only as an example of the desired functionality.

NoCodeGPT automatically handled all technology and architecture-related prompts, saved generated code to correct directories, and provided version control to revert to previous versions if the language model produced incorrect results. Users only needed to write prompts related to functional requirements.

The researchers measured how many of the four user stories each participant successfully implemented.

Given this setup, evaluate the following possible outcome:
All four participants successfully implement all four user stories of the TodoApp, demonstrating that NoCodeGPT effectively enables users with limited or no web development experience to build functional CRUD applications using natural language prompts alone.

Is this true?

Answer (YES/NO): NO